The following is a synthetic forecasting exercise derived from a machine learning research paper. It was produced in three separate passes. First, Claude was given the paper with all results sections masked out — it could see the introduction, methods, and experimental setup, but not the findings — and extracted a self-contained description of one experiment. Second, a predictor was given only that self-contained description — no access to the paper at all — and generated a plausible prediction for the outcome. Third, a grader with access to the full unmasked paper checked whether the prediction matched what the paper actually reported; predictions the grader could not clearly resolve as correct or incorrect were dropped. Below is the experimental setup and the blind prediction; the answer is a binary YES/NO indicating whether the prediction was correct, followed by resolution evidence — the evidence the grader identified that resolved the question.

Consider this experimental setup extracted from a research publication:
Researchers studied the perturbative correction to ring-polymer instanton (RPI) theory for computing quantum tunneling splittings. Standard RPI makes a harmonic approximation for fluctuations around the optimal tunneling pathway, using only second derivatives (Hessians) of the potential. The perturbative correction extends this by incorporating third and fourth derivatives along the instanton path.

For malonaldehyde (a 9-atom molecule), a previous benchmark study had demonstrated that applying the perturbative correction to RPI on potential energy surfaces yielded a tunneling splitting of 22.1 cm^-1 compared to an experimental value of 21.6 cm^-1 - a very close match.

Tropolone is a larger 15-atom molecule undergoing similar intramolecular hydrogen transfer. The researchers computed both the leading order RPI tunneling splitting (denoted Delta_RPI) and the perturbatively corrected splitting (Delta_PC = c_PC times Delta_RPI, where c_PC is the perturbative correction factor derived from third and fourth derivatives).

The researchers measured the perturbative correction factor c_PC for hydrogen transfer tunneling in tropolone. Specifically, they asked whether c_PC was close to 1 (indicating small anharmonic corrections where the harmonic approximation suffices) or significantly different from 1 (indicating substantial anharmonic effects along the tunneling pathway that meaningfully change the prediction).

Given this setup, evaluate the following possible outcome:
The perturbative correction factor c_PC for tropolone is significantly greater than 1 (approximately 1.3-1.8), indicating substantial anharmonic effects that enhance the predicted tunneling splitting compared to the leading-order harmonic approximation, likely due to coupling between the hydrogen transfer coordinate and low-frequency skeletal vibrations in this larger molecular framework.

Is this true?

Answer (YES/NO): NO